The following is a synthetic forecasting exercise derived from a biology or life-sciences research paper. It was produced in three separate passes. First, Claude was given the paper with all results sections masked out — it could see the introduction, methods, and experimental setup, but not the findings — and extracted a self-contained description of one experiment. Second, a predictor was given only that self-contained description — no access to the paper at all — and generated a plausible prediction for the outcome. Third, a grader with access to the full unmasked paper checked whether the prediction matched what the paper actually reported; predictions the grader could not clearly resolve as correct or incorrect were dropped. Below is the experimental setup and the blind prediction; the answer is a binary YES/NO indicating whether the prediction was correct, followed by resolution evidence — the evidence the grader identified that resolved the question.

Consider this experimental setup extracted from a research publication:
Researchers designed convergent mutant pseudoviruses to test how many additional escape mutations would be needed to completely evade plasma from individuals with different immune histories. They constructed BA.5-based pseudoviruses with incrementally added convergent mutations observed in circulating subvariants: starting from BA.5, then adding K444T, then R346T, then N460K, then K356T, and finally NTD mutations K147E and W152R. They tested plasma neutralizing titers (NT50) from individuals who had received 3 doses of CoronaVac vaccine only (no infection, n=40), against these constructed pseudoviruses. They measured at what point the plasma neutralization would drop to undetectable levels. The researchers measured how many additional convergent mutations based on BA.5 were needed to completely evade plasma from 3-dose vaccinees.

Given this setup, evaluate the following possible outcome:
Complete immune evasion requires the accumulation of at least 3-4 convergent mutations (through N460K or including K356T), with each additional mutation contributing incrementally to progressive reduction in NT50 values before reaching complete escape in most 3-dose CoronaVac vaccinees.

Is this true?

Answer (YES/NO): NO